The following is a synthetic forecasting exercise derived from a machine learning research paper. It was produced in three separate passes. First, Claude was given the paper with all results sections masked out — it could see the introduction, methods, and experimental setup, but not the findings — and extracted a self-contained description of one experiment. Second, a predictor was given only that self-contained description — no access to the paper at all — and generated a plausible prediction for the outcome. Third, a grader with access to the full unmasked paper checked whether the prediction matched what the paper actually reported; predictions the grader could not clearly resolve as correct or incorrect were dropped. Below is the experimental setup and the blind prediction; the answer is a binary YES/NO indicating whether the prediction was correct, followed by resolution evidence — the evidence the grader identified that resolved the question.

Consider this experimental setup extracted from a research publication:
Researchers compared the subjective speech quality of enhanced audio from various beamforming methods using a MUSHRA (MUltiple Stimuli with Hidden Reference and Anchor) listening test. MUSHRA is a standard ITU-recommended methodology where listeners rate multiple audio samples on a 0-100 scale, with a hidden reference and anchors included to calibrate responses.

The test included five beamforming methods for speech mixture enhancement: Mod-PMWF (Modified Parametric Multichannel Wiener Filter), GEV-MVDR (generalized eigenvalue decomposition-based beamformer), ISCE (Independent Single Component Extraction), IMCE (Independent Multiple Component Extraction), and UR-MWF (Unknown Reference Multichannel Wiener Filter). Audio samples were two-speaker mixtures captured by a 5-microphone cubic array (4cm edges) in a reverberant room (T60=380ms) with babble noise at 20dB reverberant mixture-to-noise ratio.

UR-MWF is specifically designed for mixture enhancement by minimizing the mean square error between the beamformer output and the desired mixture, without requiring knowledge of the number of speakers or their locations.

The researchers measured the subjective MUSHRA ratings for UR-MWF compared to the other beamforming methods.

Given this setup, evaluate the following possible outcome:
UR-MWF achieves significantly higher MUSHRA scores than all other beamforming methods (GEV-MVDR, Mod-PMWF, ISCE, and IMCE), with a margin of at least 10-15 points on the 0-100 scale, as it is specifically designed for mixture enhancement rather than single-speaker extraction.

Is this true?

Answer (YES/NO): NO